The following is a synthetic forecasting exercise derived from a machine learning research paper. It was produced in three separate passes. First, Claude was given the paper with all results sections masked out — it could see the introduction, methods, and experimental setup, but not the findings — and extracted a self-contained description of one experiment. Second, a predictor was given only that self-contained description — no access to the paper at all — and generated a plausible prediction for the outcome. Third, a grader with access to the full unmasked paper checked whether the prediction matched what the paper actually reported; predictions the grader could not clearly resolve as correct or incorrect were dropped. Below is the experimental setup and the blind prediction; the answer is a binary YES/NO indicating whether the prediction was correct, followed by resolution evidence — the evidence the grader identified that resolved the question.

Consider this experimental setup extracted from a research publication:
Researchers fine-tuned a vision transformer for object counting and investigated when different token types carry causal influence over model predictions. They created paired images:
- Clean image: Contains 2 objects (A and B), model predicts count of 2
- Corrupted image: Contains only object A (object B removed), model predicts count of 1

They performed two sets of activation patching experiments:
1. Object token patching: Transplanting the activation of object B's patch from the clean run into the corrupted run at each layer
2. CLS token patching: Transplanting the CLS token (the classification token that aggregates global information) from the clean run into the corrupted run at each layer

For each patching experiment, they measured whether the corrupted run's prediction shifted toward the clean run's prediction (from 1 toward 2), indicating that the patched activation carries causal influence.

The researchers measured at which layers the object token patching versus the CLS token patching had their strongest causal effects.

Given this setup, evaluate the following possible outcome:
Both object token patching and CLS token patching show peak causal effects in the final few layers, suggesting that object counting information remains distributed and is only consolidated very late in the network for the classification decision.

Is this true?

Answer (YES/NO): NO